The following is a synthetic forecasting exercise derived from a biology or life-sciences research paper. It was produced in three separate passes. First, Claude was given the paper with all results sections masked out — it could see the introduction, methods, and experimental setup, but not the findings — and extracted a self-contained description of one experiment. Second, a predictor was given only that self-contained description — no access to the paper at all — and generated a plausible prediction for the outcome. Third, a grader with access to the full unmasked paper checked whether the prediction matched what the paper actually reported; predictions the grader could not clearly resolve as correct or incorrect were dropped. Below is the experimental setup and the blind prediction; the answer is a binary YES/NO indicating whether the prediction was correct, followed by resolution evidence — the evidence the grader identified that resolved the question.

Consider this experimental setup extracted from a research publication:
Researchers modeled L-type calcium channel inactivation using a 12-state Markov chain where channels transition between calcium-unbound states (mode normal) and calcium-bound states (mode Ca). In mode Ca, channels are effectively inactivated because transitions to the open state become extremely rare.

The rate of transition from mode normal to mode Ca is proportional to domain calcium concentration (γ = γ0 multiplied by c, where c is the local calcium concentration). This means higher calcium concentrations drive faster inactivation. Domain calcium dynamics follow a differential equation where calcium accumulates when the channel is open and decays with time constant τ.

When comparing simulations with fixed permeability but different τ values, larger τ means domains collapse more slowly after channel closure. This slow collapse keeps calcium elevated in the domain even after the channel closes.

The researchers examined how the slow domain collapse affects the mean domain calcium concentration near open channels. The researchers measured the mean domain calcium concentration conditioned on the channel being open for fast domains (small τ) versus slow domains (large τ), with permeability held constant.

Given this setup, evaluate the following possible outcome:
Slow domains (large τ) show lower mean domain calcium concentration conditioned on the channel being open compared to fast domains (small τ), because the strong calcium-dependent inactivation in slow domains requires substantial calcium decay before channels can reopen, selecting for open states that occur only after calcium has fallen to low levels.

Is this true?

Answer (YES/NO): NO